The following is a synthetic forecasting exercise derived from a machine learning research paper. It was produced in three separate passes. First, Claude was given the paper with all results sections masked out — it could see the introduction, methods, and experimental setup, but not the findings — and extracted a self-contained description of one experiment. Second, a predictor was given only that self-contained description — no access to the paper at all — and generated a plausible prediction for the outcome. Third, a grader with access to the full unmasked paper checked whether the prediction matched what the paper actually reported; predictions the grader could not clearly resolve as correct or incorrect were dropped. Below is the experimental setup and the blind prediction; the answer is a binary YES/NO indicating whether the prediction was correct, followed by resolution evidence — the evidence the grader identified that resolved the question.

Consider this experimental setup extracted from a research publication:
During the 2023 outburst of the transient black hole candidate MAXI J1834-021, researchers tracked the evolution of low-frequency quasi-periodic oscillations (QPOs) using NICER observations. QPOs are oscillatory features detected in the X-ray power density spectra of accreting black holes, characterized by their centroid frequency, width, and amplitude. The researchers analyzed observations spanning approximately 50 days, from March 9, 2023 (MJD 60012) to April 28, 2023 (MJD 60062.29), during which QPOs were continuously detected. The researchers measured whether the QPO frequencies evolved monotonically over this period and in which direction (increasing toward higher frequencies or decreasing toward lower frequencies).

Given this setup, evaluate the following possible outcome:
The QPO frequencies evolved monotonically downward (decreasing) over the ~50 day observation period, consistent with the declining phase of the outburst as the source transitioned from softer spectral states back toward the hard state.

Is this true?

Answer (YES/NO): YES